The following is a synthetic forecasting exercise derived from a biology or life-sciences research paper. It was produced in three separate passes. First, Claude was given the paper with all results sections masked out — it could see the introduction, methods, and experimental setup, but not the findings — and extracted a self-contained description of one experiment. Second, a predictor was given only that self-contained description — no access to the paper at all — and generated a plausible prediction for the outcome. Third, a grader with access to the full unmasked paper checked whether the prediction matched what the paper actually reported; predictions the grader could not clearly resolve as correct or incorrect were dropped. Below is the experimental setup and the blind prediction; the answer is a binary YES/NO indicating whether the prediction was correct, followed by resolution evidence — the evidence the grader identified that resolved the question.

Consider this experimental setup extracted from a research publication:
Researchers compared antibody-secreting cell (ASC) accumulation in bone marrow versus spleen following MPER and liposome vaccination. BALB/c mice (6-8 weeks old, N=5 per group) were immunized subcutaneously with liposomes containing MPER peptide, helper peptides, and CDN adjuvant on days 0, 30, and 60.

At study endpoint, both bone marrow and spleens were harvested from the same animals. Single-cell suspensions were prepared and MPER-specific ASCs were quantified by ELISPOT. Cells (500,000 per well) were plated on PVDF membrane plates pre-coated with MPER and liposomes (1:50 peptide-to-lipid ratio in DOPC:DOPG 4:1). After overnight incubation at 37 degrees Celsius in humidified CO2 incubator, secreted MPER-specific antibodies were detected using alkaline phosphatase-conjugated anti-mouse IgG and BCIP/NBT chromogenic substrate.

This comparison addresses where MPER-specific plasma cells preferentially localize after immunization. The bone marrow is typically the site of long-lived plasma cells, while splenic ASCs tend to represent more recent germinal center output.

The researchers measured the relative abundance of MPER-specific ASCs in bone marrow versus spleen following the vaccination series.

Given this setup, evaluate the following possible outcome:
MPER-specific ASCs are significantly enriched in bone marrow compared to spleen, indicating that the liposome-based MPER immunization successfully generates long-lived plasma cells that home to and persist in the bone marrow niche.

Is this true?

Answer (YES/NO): NO